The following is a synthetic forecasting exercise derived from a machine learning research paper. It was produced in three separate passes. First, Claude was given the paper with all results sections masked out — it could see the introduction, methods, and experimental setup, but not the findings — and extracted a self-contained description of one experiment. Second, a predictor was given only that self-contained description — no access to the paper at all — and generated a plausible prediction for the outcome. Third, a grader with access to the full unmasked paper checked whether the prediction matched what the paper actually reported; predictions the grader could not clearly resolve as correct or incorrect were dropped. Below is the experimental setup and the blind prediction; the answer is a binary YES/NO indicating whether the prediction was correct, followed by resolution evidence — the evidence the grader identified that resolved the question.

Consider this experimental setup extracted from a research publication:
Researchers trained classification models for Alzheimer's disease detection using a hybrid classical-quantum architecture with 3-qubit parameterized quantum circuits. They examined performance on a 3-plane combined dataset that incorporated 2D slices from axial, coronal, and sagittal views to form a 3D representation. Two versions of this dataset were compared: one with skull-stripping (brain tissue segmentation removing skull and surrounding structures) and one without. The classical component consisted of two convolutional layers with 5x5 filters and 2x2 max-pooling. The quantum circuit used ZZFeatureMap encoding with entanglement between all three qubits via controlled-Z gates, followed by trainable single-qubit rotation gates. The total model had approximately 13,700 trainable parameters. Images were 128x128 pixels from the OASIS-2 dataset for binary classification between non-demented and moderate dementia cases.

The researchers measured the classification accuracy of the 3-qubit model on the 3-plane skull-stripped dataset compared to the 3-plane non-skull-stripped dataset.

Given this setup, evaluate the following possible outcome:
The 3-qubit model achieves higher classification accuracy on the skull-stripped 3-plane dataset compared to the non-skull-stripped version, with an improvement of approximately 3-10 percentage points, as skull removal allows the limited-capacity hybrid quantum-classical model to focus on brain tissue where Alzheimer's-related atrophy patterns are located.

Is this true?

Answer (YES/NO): NO